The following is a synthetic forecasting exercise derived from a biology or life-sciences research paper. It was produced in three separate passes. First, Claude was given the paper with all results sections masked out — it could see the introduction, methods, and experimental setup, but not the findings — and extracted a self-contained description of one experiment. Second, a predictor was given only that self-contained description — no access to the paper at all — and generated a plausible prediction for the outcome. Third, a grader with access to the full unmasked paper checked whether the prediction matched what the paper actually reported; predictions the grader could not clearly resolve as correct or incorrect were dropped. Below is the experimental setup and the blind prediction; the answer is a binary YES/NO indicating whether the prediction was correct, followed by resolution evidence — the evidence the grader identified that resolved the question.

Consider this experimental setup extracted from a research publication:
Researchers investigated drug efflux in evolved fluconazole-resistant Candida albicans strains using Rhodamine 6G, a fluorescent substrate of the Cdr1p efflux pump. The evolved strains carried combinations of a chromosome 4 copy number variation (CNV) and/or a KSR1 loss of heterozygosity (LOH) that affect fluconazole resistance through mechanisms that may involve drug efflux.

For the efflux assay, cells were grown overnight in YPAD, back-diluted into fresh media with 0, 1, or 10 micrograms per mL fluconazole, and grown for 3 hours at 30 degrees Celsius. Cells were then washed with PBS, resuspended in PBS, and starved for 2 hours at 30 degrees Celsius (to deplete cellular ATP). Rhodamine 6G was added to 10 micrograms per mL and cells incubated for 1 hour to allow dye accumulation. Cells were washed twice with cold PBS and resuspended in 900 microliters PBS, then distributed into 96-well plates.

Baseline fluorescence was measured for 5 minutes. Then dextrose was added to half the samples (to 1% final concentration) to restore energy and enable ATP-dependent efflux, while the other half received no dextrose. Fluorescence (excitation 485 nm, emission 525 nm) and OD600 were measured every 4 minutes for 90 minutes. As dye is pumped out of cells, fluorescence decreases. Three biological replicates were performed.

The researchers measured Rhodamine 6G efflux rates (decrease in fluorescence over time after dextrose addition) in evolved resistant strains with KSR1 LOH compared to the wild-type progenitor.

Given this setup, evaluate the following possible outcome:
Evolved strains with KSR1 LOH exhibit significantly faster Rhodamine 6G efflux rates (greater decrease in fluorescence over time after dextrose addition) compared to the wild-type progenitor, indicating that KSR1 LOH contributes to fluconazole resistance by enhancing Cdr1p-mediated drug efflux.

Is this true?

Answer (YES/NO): YES